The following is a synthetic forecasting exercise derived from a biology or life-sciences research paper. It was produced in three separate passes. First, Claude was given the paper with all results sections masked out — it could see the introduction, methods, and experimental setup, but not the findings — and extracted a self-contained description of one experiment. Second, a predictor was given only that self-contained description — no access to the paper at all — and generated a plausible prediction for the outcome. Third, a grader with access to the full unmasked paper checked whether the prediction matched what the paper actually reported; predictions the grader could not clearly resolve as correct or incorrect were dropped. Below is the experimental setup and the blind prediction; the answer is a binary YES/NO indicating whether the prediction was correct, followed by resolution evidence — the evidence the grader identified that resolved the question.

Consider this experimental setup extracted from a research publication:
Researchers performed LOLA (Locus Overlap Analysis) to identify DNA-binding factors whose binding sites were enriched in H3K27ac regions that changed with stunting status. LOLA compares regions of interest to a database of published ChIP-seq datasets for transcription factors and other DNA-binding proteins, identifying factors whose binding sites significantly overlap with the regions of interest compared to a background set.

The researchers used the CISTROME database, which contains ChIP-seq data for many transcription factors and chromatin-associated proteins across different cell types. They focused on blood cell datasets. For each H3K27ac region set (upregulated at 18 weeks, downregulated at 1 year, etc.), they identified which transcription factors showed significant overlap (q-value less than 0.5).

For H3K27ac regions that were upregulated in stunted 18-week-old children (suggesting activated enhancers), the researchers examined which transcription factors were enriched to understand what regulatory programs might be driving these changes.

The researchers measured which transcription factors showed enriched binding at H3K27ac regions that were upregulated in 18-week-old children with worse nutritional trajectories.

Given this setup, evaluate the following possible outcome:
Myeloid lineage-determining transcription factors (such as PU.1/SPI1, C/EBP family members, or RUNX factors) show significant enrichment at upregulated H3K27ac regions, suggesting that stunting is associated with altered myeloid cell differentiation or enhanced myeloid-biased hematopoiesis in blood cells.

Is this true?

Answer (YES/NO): NO